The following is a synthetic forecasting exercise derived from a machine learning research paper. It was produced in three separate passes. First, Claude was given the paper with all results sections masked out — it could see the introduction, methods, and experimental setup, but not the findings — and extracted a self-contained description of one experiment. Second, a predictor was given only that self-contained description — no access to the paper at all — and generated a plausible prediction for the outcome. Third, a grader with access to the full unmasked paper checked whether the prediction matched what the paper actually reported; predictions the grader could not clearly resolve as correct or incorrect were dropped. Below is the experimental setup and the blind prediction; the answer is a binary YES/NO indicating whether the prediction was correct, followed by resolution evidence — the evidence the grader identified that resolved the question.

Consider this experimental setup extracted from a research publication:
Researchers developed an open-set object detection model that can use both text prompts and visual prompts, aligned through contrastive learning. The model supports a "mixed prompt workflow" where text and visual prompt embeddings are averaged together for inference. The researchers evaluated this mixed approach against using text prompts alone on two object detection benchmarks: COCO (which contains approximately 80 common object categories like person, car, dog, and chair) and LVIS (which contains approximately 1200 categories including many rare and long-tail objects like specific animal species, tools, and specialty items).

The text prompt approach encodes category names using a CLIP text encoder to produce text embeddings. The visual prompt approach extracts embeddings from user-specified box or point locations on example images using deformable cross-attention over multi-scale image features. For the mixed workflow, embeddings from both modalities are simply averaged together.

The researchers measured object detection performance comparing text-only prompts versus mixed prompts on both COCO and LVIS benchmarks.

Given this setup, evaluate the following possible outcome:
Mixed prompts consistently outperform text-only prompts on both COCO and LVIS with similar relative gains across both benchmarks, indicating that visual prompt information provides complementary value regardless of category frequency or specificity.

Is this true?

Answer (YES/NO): NO